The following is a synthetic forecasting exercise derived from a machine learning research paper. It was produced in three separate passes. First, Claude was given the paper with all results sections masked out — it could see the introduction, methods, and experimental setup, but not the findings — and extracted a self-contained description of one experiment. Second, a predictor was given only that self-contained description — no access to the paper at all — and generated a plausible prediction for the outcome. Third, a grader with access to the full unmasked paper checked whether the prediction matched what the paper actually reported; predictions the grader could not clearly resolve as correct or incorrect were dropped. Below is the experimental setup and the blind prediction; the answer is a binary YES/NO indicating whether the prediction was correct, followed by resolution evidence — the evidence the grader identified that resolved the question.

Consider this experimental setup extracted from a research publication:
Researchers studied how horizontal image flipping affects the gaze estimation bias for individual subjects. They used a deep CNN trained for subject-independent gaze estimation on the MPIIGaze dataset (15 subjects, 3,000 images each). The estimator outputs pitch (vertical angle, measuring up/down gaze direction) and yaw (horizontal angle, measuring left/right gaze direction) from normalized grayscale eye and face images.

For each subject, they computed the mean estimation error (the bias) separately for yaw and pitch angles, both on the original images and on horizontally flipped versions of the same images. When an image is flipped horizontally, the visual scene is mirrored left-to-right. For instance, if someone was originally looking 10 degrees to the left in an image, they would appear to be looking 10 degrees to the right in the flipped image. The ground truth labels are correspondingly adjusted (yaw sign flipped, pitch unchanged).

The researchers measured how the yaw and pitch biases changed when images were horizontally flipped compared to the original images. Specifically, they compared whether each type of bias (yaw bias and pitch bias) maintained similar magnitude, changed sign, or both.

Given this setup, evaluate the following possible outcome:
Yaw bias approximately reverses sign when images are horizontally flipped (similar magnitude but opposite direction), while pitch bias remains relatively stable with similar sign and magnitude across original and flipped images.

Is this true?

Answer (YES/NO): YES